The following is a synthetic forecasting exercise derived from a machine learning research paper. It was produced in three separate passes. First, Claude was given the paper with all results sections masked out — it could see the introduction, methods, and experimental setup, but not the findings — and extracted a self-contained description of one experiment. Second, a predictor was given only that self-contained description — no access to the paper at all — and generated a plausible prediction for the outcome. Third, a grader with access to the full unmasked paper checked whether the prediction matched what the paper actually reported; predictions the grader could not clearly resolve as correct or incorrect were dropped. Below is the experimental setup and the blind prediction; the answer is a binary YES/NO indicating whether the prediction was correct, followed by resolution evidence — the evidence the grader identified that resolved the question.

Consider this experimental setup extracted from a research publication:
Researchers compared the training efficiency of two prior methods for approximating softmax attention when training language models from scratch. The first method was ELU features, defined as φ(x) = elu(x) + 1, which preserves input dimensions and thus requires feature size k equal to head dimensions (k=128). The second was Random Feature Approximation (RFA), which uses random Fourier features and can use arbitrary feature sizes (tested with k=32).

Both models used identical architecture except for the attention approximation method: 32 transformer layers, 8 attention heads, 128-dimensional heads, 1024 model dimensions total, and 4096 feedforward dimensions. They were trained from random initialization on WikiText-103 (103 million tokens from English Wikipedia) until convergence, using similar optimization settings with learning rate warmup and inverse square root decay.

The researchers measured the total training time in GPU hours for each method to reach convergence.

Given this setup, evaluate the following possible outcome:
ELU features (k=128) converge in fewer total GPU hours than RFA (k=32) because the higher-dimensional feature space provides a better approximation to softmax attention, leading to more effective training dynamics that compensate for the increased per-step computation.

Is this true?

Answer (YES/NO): YES